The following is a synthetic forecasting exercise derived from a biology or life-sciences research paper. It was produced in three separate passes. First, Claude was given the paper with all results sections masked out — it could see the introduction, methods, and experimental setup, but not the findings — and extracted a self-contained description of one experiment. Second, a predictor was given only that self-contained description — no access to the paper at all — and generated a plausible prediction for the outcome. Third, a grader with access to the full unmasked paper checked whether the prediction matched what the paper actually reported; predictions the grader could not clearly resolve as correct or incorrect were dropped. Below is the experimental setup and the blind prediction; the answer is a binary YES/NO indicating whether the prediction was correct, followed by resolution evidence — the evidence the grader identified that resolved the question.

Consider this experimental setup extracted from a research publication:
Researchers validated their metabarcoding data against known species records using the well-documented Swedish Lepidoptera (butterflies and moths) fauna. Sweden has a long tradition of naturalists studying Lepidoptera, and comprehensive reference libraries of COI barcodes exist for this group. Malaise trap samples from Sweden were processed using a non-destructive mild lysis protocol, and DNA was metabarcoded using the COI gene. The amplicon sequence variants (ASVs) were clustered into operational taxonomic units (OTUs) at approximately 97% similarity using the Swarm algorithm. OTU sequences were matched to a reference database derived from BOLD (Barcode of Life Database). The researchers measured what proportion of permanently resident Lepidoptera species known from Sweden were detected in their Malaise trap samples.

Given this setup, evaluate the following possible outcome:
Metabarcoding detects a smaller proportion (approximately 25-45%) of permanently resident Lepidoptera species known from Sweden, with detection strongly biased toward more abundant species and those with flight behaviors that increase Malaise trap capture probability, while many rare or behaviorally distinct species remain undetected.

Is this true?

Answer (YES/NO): NO